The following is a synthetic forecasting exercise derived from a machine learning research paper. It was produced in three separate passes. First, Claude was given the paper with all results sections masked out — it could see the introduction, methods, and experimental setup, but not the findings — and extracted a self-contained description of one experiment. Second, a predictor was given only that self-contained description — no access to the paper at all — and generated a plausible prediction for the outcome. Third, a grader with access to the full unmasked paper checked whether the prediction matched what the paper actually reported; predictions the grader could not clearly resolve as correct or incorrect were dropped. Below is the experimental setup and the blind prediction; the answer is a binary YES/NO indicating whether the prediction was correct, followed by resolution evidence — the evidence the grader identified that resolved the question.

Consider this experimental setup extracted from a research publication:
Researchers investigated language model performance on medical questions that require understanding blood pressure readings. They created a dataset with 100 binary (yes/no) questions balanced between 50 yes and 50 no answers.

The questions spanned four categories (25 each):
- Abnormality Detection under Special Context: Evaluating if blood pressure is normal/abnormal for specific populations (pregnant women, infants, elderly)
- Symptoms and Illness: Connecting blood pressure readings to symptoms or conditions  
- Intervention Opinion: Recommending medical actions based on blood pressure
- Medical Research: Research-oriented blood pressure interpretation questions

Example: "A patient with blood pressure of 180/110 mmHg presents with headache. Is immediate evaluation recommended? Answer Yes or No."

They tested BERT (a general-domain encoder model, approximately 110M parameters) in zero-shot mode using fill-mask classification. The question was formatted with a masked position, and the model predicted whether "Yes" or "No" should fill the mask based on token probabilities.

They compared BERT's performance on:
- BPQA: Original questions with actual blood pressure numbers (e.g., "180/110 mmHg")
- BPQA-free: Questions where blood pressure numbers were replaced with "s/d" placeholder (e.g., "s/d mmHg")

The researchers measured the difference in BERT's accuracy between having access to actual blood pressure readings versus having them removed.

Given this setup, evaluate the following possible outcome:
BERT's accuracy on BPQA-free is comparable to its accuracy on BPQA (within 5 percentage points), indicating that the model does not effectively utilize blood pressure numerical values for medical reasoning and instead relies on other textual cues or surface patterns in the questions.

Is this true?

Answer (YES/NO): YES